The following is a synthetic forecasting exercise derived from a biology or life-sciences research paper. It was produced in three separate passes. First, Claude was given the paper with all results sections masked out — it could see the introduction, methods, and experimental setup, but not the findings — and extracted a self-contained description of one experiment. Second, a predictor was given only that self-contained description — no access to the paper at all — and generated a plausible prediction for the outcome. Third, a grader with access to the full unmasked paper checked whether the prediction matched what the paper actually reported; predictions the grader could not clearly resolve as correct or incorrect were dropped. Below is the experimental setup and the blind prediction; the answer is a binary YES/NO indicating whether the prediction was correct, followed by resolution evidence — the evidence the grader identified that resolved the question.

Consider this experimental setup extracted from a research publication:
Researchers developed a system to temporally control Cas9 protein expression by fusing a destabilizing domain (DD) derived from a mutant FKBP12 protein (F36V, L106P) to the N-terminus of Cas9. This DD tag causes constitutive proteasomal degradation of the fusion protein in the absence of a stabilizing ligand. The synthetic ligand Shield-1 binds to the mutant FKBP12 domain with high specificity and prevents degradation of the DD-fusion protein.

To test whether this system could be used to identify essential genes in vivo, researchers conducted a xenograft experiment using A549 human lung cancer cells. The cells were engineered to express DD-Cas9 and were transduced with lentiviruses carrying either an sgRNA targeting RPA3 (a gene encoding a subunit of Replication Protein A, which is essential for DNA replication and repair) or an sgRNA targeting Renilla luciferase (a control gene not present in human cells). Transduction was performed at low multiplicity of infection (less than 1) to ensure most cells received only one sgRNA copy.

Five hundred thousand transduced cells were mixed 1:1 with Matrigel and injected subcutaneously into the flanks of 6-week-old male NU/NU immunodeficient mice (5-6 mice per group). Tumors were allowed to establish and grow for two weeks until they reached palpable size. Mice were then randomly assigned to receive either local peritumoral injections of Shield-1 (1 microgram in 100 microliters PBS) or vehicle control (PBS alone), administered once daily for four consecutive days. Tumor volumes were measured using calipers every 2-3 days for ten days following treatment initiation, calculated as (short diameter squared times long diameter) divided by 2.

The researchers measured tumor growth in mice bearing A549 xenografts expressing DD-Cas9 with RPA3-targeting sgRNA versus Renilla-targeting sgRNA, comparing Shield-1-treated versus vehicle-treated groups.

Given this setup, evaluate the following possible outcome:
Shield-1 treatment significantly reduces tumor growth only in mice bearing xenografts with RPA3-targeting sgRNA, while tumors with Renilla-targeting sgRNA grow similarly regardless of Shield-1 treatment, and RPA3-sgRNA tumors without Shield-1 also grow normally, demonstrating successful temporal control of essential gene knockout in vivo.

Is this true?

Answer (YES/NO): YES